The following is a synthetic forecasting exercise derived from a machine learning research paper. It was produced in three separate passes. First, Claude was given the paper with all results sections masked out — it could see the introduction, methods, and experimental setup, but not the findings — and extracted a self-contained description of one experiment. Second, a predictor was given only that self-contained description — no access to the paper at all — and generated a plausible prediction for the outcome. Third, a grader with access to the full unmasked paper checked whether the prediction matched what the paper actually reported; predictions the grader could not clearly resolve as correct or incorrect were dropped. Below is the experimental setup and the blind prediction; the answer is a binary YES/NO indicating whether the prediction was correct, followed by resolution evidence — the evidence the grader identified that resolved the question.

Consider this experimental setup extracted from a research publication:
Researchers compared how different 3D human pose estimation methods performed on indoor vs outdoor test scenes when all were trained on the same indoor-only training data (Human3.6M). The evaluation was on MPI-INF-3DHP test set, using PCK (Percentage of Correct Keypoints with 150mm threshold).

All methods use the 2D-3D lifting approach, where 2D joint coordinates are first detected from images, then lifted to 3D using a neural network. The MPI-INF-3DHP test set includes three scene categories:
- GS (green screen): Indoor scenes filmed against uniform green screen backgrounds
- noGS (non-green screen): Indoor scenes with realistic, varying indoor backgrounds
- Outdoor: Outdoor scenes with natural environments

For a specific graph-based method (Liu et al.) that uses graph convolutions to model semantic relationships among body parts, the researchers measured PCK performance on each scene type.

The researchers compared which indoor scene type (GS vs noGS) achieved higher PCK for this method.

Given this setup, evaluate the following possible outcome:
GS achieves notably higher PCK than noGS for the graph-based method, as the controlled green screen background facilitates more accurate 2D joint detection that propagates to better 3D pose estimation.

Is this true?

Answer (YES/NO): NO